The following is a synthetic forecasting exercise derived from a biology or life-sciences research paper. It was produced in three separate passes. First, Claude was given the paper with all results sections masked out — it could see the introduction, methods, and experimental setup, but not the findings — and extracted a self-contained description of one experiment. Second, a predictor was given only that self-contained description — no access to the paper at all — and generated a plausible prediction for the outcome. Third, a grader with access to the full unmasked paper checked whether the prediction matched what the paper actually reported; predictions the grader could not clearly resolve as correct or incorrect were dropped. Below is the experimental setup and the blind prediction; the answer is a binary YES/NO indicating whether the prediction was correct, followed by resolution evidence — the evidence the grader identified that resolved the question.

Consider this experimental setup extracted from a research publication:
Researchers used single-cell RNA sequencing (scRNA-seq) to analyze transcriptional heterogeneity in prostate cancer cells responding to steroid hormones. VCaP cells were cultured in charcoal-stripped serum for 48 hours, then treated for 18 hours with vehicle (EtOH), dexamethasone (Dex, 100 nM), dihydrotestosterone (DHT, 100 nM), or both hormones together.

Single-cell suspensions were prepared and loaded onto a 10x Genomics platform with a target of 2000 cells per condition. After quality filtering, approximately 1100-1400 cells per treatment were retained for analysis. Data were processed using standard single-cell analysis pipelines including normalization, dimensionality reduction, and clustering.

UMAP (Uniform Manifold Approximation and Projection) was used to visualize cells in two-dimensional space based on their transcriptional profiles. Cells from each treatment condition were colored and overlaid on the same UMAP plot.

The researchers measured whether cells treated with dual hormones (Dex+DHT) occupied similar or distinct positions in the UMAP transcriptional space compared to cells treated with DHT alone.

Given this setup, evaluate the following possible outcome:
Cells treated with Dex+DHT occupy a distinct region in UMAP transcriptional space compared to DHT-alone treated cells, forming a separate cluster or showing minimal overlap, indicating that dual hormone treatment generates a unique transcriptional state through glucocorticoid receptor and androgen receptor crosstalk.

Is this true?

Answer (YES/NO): NO